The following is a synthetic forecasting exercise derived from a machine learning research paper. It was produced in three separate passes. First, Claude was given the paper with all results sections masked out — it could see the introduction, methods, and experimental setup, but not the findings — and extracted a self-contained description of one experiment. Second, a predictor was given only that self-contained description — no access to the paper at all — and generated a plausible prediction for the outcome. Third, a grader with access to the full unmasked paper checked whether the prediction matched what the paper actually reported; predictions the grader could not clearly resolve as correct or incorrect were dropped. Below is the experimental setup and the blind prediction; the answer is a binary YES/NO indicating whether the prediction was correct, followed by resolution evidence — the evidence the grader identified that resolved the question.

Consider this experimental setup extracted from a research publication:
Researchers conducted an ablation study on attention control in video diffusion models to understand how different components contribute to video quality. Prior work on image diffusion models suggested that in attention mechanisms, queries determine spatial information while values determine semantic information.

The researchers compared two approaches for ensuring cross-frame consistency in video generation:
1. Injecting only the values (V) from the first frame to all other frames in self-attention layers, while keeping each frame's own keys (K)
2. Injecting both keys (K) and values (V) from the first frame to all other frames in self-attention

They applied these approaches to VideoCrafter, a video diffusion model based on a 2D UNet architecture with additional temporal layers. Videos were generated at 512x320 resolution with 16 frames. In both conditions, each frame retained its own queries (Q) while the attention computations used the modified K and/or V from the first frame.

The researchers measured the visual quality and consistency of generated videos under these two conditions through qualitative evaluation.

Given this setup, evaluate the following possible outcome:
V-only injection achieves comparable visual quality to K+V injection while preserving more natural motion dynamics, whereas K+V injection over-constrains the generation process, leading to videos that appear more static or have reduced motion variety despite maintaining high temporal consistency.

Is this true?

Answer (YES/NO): NO